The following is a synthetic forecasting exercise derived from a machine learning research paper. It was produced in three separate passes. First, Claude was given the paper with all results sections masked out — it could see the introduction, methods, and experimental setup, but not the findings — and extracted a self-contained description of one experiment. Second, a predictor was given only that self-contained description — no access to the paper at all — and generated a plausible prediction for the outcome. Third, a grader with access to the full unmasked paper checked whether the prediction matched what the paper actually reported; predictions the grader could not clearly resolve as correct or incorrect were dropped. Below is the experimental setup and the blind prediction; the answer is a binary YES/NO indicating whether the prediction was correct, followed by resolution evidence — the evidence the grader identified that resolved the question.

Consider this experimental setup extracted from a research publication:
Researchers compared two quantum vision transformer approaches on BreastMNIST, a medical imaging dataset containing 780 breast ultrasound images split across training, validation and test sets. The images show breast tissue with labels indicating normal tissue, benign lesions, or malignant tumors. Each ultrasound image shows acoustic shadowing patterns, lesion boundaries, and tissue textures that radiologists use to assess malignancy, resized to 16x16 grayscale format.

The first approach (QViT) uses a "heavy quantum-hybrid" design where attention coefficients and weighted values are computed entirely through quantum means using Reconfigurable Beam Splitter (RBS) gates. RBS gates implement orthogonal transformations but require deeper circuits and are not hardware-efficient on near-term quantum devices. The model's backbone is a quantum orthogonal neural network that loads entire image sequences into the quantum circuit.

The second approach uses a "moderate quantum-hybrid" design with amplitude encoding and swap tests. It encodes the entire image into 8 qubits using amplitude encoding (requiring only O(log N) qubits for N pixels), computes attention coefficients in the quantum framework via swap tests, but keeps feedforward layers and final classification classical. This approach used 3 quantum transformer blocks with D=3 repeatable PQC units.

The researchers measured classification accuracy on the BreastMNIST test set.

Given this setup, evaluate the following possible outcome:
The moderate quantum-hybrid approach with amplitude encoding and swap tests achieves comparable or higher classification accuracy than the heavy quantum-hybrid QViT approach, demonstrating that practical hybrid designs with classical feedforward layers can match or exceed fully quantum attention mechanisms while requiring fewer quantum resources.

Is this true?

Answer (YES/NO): YES